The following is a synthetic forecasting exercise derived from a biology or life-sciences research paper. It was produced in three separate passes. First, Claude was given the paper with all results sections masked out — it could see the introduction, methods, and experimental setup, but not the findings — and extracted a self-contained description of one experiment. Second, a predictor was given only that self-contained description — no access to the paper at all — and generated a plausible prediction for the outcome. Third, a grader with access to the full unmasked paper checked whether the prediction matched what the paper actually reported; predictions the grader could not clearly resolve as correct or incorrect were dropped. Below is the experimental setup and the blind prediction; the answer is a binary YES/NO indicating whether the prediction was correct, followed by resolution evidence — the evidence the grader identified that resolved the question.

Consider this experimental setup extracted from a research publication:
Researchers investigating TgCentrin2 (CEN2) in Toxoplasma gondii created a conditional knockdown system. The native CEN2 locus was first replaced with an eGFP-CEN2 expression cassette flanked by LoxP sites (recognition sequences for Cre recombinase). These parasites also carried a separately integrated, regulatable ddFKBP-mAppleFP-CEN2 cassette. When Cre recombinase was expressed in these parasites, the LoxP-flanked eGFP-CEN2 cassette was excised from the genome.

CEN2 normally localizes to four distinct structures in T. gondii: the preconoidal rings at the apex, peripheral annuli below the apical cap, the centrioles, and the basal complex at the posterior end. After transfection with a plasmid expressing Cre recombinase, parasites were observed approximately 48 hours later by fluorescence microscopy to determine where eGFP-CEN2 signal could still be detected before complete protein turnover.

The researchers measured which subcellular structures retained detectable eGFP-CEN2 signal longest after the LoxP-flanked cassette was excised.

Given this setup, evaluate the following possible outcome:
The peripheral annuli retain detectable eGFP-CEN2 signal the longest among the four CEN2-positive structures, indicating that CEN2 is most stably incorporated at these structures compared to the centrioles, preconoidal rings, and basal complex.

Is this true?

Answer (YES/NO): NO